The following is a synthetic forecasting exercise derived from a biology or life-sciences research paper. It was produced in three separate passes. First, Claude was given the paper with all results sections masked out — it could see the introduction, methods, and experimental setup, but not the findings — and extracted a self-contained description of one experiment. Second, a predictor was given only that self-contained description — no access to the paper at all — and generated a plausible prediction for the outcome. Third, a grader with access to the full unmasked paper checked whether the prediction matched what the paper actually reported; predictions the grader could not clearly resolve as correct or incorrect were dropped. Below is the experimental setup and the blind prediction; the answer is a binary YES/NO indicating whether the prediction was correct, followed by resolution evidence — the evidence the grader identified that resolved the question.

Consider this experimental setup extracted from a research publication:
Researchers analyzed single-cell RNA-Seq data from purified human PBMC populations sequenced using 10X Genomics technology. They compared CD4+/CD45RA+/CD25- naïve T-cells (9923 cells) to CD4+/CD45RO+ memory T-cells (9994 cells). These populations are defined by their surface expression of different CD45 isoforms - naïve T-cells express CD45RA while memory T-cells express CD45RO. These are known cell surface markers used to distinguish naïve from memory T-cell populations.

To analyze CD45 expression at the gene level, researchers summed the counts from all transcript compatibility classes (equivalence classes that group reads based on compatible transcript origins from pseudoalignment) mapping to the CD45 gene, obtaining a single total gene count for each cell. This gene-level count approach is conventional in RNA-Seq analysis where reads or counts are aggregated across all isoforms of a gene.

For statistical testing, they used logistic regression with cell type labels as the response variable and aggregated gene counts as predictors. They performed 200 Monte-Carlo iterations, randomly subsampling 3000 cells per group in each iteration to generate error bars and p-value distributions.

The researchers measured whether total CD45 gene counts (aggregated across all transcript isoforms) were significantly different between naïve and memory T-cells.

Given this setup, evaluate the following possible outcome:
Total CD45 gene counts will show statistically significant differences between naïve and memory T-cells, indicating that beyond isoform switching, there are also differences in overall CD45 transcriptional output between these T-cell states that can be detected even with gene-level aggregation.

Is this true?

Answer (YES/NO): NO